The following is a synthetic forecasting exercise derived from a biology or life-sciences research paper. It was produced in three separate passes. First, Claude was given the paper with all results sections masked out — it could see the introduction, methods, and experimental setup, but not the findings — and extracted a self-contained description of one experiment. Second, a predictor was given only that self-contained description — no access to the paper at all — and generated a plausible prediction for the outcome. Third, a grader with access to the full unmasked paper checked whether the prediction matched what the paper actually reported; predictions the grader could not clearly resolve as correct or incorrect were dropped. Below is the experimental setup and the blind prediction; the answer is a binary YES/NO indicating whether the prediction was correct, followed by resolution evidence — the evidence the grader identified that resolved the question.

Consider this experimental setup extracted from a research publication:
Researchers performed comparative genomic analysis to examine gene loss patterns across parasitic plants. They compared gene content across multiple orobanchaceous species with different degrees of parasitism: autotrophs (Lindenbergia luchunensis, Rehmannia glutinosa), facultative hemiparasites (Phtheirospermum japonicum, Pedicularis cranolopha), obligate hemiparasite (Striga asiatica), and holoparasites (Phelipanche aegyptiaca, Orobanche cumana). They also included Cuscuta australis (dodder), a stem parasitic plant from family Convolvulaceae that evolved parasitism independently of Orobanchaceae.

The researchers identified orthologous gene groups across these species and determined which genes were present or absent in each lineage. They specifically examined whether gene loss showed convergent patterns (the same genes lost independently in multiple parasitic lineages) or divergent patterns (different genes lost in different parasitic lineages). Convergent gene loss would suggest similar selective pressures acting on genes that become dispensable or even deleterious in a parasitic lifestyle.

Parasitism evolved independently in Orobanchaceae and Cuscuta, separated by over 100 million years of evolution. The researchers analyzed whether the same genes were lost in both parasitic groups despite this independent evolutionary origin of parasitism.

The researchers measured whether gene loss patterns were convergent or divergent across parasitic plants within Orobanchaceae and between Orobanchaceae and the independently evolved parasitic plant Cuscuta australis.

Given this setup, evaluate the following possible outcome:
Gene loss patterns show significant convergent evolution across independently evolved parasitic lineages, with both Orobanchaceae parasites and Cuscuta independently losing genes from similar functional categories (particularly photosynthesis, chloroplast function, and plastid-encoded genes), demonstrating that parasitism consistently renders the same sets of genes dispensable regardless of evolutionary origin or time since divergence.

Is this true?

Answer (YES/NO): NO